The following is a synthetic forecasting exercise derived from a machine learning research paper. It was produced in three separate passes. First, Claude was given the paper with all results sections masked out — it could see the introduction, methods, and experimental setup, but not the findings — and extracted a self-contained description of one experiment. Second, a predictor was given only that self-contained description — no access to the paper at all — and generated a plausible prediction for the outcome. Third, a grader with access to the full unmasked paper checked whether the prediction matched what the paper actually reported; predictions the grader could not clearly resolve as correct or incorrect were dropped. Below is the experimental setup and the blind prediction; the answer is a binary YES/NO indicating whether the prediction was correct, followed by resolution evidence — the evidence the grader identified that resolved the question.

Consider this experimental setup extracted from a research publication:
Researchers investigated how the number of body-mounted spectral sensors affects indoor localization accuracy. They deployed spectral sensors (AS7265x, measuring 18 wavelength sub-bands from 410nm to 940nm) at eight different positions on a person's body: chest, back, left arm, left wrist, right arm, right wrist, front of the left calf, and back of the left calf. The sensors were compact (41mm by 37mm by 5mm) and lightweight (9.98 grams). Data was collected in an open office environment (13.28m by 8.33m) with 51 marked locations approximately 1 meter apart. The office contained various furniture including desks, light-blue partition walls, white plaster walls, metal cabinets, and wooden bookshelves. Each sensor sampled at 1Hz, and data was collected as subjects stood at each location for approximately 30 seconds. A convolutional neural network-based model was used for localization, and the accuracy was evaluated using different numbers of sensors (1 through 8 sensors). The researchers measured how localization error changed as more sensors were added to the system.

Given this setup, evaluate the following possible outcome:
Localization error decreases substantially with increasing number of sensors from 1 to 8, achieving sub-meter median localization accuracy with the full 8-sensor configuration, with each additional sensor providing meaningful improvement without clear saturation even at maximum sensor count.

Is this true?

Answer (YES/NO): YES